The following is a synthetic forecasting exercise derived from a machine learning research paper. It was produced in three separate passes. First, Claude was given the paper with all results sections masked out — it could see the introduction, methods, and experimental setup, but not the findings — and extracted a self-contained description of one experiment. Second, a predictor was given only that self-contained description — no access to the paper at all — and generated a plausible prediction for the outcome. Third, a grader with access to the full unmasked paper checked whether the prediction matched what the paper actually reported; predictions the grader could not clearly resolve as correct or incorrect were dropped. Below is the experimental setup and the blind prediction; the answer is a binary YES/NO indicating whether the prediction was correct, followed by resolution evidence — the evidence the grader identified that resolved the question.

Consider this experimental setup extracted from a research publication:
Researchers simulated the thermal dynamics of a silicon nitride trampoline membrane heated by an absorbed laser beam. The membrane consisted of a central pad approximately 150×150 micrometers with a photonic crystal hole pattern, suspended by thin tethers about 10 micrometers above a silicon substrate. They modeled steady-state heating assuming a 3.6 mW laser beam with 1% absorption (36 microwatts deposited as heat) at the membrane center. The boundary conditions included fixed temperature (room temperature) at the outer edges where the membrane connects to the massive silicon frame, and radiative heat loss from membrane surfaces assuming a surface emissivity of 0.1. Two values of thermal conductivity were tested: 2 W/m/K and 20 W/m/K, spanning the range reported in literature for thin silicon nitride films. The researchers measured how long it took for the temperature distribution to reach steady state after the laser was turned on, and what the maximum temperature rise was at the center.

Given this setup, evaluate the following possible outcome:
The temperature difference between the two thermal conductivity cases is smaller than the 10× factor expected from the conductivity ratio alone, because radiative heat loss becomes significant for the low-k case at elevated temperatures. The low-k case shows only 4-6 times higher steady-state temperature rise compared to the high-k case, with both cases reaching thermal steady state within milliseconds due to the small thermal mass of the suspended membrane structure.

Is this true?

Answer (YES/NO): NO